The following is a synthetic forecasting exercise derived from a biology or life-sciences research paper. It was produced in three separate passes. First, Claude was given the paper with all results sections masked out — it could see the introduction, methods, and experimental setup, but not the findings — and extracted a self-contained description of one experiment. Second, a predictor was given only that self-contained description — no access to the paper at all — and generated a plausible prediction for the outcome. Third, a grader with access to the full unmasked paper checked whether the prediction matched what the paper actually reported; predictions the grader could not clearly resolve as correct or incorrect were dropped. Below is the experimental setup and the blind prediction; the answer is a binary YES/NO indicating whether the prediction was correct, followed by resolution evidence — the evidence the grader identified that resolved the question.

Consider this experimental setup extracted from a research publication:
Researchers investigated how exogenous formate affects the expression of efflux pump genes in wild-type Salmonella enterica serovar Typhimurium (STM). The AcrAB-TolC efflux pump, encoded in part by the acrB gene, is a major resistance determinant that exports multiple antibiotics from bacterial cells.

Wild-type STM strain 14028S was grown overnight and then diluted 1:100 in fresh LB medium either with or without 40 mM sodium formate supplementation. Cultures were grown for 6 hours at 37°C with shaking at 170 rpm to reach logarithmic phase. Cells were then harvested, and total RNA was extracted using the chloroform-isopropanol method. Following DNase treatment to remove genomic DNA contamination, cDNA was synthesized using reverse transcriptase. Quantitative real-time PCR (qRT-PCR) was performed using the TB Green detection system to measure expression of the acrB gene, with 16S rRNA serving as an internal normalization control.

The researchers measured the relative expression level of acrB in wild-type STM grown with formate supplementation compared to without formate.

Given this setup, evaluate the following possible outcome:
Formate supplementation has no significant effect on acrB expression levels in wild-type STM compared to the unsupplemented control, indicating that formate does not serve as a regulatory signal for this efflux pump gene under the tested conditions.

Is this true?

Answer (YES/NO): NO